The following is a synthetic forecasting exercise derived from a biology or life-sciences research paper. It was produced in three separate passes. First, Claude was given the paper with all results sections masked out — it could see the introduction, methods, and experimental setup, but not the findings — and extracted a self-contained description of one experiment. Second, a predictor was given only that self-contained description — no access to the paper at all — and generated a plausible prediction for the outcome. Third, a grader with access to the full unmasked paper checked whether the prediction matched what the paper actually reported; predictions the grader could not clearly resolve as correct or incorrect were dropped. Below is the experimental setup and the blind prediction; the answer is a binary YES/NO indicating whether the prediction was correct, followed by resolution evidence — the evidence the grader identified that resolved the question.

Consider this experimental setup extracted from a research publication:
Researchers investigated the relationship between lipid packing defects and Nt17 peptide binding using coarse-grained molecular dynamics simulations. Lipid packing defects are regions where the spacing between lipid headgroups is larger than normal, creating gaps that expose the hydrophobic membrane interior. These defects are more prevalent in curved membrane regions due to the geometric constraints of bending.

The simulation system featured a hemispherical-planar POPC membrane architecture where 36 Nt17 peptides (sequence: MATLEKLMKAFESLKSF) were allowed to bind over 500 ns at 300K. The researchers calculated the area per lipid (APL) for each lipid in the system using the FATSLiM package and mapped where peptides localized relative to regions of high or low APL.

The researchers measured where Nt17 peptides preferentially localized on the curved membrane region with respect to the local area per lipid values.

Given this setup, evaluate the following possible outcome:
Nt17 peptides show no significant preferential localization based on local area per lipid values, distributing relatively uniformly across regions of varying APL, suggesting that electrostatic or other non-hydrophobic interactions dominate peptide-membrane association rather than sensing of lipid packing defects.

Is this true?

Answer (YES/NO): NO